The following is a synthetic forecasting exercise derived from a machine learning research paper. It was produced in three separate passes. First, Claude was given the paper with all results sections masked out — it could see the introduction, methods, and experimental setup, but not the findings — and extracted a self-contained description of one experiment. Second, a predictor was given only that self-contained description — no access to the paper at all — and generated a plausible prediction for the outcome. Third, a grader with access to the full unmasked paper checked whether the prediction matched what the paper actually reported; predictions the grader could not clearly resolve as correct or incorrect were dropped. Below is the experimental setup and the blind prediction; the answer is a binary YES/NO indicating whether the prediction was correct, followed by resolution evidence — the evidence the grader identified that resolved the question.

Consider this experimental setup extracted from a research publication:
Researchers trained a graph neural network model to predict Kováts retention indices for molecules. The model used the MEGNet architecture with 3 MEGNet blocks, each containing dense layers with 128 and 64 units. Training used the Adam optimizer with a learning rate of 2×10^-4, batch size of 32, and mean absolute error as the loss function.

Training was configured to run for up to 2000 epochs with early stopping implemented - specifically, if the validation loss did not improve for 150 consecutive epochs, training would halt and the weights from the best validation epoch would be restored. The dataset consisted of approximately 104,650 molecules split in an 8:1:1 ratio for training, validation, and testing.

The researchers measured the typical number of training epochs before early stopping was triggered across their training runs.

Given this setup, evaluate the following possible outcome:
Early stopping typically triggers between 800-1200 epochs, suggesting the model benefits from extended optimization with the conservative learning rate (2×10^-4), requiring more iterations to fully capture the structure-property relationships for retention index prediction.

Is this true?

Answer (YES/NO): NO